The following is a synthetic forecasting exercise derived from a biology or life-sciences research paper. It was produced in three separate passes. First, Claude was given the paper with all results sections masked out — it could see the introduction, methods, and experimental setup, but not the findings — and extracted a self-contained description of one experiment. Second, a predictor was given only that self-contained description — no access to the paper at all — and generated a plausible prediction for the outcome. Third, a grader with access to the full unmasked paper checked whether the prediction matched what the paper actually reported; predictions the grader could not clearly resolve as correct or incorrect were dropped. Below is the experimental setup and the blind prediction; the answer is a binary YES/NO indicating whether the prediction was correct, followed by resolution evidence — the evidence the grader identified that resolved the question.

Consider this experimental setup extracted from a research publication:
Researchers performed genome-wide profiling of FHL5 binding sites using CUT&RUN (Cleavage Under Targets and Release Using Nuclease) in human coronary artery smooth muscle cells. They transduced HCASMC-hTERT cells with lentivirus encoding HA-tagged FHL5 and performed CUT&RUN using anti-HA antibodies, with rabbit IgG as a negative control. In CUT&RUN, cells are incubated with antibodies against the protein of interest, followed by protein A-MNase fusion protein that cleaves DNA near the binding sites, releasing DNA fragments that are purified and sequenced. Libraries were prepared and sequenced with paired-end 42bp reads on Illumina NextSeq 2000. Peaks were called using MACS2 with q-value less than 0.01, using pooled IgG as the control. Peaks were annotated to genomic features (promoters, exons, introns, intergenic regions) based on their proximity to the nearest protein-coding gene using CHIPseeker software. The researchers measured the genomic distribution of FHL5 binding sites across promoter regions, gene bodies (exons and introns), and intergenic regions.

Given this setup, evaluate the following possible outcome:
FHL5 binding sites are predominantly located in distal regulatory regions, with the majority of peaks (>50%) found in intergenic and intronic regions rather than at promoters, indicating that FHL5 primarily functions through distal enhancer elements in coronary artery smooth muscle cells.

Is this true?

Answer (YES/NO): NO